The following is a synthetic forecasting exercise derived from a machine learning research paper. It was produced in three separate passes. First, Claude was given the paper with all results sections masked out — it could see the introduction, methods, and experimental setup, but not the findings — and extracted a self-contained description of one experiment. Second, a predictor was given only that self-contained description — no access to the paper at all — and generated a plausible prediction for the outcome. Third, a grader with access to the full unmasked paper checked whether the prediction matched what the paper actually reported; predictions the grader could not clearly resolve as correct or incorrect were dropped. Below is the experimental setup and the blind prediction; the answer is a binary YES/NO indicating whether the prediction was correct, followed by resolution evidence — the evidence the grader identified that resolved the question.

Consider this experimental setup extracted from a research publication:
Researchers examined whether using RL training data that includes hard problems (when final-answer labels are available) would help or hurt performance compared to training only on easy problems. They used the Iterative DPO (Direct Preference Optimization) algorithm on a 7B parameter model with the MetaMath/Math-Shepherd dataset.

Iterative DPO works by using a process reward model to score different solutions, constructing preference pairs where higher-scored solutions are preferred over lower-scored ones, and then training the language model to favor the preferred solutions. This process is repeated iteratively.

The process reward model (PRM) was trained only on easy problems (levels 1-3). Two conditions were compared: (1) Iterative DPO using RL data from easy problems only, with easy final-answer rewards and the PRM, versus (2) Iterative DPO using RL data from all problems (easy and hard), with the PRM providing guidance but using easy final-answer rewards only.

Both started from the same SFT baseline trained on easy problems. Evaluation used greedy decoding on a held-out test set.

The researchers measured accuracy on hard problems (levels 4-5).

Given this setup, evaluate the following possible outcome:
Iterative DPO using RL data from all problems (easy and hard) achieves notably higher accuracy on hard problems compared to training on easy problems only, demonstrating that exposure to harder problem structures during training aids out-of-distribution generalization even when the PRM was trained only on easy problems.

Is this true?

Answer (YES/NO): NO